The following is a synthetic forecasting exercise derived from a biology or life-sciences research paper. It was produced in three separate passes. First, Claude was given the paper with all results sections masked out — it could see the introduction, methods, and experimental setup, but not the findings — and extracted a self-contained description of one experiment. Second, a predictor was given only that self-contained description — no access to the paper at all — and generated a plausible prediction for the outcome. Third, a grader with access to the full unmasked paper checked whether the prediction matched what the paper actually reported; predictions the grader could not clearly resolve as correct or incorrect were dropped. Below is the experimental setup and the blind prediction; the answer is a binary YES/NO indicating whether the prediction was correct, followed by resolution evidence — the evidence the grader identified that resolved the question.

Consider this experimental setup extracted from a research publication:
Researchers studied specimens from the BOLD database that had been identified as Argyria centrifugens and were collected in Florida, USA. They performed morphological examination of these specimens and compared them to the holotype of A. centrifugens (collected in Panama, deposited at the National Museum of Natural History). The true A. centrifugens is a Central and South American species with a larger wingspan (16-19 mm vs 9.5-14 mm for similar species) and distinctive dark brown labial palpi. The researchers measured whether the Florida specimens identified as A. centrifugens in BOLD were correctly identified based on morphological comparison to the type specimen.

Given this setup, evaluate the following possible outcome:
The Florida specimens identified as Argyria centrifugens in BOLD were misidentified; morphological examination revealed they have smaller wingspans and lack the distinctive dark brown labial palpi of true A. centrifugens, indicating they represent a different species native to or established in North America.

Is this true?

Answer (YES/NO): YES